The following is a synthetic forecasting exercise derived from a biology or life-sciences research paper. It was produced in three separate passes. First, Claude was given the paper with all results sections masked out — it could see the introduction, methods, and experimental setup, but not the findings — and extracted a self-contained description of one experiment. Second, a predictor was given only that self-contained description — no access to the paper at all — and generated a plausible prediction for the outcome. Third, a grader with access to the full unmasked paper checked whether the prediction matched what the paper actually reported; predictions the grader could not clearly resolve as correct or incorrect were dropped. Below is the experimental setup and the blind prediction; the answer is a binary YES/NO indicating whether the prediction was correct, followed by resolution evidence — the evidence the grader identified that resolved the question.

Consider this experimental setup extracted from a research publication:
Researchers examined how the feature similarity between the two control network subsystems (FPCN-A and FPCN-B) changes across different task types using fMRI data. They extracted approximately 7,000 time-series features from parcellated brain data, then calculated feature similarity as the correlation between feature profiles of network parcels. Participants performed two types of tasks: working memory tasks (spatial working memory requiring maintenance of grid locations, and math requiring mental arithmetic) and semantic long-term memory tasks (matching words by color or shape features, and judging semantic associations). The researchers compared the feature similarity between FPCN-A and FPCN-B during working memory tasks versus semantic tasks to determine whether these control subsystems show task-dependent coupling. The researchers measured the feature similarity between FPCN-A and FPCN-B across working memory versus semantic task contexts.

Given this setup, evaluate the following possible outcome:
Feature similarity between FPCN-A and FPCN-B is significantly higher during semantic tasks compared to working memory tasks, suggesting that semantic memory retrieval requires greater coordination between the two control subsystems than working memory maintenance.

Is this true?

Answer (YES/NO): YES